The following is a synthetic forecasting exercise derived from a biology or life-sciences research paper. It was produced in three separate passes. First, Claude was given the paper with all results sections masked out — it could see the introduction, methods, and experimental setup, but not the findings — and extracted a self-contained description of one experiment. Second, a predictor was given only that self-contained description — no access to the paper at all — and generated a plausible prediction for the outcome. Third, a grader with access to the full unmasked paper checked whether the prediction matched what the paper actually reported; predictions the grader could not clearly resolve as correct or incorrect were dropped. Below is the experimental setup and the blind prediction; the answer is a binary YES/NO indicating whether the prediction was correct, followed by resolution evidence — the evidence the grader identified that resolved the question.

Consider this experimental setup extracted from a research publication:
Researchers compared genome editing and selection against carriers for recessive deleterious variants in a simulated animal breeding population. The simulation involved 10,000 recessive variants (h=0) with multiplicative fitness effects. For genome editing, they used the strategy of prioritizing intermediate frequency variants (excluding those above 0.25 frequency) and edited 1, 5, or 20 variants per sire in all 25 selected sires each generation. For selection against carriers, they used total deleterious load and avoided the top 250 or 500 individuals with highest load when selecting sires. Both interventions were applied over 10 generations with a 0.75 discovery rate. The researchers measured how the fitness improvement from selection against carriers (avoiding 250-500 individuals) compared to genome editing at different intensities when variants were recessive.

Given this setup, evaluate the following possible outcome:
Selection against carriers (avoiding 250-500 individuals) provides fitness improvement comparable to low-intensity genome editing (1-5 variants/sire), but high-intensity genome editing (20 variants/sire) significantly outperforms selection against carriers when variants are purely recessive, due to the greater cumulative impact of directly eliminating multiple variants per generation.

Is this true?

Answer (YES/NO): NO